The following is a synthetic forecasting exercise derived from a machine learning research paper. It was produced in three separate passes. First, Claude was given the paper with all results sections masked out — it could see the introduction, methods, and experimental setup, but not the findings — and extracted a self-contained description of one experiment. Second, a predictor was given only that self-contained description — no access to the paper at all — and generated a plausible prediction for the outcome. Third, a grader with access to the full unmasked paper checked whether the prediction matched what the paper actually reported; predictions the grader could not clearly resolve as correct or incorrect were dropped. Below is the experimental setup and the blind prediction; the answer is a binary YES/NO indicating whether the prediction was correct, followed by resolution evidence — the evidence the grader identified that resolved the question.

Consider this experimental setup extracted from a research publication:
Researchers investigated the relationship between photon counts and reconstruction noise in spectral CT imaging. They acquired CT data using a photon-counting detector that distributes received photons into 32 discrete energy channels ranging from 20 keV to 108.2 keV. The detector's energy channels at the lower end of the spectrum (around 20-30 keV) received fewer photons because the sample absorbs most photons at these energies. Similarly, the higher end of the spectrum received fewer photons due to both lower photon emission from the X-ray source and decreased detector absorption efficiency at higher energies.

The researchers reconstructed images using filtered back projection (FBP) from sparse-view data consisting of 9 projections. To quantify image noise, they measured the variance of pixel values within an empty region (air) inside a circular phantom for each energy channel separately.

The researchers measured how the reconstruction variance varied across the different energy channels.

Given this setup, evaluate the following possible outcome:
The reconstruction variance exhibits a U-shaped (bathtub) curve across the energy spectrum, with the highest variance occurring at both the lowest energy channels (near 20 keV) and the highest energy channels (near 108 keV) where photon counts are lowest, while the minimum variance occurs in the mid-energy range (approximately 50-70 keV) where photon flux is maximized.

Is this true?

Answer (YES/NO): YES